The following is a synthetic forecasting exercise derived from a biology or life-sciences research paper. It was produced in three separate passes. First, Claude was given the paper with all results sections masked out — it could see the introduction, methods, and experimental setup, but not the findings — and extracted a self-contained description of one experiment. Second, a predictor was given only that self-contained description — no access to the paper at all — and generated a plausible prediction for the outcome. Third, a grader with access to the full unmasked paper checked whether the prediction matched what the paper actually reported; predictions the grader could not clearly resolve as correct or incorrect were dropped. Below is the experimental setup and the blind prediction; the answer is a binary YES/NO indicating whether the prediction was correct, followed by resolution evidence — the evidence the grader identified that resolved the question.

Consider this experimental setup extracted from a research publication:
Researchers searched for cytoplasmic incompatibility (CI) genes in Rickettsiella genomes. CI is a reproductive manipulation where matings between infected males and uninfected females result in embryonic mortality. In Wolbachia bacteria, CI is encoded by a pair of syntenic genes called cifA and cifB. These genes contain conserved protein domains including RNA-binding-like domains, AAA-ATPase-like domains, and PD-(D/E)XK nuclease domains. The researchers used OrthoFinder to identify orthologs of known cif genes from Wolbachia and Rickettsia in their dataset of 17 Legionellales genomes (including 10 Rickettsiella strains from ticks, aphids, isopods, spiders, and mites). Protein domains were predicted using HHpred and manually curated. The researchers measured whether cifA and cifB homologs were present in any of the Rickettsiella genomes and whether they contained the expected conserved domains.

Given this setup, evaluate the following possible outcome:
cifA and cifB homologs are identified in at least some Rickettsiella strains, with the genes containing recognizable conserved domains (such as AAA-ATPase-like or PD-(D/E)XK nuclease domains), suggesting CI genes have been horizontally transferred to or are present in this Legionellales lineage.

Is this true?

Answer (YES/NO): YES